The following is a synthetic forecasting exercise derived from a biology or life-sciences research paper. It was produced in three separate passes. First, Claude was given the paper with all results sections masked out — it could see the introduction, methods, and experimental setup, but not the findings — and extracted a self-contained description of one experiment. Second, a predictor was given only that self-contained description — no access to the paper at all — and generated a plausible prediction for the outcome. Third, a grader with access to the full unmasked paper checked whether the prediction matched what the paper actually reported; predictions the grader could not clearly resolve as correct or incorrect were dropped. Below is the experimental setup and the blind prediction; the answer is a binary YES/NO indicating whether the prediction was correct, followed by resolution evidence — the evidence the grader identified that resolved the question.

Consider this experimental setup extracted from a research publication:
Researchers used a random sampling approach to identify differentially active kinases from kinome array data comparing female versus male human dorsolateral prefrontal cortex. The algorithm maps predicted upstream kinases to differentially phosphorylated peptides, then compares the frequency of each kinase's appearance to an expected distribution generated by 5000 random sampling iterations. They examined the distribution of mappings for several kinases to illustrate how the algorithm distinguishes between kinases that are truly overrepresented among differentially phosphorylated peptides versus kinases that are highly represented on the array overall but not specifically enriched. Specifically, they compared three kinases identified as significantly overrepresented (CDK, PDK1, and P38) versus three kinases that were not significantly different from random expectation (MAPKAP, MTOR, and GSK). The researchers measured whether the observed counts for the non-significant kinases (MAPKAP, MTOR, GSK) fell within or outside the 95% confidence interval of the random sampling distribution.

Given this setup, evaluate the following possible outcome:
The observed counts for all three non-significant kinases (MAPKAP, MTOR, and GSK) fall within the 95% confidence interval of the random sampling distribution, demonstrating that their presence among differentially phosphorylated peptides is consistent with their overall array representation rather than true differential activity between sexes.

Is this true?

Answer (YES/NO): YES